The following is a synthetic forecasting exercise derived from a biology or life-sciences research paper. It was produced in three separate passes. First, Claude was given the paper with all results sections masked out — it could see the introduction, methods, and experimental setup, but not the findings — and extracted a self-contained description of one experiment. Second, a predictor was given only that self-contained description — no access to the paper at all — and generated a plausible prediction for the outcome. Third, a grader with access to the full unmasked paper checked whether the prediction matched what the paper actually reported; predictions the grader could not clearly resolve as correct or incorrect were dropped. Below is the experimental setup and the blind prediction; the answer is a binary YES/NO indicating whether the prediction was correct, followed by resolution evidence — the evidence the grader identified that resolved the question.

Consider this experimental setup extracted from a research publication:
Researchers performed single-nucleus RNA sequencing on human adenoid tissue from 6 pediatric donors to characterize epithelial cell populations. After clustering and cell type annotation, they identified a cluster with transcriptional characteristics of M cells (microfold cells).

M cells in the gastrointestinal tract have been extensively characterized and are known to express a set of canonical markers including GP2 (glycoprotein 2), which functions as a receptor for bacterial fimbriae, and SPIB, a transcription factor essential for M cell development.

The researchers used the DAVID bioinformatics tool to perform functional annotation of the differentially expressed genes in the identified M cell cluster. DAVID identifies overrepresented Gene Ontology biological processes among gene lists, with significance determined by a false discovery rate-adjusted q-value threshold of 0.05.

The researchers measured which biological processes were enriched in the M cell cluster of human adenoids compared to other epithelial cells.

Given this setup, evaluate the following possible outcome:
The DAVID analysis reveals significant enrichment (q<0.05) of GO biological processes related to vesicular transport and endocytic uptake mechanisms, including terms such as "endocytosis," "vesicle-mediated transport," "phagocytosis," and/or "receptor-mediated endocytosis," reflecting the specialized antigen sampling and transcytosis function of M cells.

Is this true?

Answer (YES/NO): YES